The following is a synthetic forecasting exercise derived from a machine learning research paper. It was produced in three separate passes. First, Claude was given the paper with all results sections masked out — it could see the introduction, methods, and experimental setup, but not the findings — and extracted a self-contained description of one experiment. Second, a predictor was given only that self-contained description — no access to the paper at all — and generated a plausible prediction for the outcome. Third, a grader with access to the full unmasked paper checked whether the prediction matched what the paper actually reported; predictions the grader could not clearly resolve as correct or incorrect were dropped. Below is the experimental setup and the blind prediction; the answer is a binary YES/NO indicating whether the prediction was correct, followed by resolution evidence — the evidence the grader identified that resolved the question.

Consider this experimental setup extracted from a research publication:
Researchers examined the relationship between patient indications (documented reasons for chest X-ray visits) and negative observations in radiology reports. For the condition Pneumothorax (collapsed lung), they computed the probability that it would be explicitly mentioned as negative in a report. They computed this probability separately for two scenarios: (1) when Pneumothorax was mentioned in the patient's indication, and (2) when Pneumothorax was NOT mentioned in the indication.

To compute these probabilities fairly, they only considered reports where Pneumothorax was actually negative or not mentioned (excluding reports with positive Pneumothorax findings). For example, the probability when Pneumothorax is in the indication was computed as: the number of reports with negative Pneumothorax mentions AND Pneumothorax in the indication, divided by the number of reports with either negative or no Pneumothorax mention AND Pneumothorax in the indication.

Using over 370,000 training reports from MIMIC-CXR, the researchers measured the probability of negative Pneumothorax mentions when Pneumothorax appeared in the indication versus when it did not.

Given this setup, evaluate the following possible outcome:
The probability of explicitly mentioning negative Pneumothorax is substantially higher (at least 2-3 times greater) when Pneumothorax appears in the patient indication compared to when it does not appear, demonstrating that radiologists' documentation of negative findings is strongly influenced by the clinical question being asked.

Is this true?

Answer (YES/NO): YES